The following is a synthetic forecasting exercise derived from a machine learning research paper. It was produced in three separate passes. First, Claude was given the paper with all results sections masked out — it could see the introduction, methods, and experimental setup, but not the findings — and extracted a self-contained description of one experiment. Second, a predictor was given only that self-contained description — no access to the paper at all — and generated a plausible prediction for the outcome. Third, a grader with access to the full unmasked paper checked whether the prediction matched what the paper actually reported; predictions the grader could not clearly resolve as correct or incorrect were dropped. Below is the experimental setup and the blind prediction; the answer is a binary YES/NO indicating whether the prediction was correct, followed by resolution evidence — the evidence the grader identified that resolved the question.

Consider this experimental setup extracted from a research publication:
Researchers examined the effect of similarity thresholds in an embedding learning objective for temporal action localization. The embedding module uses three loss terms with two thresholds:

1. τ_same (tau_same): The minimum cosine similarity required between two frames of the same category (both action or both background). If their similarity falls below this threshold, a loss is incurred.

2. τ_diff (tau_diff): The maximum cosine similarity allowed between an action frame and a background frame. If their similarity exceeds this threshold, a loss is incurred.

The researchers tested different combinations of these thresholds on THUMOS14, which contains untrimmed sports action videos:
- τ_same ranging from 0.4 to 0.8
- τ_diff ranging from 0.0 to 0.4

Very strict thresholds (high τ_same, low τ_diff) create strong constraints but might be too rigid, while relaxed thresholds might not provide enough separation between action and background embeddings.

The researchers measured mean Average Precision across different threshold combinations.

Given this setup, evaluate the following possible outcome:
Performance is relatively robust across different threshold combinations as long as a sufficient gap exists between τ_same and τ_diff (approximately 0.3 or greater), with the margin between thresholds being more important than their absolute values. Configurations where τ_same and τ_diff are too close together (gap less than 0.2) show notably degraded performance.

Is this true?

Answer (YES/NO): NO